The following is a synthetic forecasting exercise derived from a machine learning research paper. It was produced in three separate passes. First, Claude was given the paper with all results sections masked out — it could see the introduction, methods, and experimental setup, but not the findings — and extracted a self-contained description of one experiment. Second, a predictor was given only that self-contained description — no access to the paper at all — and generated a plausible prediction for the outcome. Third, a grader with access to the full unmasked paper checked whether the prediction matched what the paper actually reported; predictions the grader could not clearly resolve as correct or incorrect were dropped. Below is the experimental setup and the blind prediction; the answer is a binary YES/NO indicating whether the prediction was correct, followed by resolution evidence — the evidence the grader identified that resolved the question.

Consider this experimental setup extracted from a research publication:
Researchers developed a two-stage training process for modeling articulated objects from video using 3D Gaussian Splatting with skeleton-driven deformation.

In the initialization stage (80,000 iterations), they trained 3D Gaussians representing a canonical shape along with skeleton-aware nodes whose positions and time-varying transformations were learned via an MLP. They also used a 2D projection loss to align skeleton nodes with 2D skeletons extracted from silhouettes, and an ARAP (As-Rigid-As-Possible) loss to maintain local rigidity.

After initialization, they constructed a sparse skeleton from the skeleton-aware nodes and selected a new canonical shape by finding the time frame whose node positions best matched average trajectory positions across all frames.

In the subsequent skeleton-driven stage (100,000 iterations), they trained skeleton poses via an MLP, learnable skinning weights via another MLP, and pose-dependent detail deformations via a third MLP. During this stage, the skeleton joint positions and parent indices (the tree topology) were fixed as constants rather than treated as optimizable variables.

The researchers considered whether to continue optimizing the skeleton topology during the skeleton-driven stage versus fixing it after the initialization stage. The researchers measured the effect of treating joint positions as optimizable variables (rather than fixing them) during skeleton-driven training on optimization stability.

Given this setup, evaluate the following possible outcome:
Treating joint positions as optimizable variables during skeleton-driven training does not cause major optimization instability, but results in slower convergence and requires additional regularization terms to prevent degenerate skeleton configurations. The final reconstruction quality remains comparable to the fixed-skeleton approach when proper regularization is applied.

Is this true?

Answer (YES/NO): NO